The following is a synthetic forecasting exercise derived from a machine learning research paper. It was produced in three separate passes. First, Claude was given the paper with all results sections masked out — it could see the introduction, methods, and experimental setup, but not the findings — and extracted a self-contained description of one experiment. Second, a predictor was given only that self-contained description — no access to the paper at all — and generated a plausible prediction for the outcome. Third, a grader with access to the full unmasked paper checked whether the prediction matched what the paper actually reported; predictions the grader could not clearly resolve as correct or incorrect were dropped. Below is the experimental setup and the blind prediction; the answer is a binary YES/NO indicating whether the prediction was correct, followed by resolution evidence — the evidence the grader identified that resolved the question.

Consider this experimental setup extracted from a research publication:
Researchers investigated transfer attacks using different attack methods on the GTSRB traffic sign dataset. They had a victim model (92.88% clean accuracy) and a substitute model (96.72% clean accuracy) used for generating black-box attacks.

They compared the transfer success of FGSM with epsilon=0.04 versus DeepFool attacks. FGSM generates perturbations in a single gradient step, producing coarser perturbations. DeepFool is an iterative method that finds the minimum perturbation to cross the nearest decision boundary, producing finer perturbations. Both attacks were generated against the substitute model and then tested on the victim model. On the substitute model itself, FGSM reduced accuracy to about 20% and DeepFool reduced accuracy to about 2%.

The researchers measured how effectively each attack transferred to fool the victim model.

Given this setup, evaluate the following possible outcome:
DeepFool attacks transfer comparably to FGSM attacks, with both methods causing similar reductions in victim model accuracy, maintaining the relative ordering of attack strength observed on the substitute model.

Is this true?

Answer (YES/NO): NO